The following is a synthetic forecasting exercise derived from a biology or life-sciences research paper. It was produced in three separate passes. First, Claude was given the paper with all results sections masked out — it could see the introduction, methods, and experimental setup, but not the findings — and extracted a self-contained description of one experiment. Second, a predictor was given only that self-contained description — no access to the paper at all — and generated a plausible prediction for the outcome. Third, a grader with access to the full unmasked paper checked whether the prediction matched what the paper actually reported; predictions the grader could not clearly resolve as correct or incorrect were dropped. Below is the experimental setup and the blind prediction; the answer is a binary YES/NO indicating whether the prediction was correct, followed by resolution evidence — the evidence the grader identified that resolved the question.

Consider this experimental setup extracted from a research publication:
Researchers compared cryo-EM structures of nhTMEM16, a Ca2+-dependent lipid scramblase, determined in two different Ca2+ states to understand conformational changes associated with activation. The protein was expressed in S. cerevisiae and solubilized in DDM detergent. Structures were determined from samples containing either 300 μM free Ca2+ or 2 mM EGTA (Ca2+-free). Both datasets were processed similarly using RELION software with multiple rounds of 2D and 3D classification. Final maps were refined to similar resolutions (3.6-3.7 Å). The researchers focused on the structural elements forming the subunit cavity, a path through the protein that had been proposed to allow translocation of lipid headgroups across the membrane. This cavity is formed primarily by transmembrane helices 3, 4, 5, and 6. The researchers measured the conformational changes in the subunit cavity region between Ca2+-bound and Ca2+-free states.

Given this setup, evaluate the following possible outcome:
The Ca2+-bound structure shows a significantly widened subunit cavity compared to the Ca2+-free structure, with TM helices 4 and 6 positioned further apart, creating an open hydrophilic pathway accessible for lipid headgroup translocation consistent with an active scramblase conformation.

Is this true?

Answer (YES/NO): NO